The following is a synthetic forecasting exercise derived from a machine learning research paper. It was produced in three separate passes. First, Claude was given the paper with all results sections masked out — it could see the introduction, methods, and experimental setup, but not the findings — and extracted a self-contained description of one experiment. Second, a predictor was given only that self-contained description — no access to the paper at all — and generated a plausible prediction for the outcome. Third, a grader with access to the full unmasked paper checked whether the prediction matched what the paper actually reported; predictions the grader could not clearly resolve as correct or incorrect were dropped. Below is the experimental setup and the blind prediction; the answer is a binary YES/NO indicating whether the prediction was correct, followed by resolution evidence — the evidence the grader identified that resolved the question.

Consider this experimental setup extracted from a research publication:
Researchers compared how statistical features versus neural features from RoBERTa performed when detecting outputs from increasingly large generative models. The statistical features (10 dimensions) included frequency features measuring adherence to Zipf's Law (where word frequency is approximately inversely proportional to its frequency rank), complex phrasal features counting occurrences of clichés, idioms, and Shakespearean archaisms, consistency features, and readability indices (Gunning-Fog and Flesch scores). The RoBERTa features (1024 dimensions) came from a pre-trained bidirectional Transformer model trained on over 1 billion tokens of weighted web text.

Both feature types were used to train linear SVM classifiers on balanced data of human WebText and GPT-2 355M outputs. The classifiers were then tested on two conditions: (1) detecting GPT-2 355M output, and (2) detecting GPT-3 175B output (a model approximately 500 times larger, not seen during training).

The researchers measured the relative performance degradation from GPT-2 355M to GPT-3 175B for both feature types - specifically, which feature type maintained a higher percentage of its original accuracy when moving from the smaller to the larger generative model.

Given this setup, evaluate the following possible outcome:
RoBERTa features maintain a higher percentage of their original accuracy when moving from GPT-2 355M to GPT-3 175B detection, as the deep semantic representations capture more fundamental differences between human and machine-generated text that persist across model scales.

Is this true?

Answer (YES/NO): NO